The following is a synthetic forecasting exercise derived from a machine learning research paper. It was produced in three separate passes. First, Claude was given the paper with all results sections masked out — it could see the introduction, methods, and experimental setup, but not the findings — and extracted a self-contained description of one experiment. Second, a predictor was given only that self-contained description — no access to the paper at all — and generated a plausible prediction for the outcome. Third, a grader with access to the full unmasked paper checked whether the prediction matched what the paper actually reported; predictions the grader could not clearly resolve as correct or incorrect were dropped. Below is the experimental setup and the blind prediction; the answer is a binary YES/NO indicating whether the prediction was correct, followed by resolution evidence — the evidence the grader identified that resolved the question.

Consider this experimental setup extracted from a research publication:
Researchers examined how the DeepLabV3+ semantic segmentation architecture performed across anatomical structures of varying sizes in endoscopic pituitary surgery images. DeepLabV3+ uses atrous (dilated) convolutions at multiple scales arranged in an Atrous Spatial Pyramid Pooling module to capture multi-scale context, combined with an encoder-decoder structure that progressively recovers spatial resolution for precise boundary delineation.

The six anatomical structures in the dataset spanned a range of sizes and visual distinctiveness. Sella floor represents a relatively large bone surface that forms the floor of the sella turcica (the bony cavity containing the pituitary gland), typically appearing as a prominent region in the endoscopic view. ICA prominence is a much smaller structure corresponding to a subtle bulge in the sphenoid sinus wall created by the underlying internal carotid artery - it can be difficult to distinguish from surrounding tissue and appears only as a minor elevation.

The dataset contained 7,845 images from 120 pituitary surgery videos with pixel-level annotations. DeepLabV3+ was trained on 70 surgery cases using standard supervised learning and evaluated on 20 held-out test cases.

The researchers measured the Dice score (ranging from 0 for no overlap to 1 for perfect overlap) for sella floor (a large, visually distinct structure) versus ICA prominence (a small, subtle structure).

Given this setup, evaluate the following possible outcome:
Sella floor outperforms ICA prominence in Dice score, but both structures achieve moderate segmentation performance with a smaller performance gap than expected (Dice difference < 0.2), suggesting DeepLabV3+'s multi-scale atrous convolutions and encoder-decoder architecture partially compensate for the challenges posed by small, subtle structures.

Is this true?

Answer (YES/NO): NO